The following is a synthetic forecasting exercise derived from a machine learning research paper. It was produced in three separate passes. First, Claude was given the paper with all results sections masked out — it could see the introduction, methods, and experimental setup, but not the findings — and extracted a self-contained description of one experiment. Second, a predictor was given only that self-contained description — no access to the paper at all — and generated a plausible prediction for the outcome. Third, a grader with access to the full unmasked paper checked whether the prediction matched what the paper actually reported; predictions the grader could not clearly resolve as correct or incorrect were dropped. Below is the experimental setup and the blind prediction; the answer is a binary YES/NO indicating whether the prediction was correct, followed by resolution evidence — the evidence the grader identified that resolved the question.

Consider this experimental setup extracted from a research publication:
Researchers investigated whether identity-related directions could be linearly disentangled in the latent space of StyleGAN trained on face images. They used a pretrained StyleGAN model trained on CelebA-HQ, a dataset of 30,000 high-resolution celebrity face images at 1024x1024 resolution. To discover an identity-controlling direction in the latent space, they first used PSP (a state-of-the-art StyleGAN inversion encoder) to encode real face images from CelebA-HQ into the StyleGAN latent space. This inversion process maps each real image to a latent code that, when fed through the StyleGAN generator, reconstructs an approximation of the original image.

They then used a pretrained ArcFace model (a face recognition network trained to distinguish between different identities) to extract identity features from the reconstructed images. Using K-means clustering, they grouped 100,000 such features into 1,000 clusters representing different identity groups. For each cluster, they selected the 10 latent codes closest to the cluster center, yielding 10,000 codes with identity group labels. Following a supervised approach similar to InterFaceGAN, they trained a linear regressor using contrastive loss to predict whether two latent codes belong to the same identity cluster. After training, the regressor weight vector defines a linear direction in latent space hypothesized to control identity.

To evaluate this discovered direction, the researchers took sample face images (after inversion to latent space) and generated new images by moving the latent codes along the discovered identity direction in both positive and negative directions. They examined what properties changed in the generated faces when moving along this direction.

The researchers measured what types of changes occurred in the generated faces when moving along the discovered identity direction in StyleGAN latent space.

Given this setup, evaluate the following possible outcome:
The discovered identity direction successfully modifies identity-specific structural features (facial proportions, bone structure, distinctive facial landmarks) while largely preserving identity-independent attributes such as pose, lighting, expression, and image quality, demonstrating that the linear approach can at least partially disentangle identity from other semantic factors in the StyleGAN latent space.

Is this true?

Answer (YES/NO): NO